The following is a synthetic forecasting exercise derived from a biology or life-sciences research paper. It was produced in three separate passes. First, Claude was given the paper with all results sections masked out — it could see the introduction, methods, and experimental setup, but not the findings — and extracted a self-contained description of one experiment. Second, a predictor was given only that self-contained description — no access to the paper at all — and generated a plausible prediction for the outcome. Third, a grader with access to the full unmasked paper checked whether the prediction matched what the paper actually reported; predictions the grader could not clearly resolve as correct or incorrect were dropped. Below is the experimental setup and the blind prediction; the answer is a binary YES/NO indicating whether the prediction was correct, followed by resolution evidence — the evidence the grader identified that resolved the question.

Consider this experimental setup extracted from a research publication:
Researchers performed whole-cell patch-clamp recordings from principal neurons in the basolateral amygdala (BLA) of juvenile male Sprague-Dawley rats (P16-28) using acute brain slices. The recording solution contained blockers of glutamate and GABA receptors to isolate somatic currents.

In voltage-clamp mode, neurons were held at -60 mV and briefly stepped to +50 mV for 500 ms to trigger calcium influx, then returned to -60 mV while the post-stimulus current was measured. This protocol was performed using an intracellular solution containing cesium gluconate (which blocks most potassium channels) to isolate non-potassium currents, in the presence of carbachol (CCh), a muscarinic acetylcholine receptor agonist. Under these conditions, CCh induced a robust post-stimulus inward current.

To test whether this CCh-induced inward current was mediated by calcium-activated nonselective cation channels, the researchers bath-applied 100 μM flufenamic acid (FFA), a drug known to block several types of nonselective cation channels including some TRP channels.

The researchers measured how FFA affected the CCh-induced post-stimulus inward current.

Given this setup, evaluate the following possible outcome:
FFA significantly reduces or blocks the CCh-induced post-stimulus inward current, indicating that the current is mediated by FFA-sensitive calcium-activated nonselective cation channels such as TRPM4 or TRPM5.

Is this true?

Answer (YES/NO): YES